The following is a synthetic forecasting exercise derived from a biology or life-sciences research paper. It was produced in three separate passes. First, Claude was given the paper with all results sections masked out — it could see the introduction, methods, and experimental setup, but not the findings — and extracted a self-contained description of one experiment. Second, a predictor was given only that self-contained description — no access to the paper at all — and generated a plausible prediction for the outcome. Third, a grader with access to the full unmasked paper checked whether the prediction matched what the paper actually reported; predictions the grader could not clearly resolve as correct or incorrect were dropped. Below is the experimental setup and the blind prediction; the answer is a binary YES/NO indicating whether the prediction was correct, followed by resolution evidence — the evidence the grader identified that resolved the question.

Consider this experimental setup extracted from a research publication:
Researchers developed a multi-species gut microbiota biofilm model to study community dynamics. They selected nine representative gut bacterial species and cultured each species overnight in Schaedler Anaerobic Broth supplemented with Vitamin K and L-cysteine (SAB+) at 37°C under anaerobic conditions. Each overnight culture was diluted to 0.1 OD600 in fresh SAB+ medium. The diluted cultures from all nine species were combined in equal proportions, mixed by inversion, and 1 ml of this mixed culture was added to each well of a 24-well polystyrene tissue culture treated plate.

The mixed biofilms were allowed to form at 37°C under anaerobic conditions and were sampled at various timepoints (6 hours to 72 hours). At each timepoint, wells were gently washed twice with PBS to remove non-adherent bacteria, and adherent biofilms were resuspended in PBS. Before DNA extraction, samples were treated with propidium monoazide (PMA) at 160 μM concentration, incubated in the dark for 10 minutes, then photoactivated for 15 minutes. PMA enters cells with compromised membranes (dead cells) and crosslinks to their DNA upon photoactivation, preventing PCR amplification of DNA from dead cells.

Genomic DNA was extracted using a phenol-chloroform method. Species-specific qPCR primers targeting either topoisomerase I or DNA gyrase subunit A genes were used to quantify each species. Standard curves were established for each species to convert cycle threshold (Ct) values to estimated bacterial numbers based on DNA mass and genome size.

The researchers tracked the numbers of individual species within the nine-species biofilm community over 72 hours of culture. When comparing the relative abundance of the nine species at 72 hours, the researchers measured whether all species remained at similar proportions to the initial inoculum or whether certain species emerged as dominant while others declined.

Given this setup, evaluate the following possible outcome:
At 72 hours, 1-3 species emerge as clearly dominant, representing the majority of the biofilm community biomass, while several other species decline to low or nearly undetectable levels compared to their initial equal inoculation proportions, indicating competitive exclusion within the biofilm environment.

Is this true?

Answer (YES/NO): NO